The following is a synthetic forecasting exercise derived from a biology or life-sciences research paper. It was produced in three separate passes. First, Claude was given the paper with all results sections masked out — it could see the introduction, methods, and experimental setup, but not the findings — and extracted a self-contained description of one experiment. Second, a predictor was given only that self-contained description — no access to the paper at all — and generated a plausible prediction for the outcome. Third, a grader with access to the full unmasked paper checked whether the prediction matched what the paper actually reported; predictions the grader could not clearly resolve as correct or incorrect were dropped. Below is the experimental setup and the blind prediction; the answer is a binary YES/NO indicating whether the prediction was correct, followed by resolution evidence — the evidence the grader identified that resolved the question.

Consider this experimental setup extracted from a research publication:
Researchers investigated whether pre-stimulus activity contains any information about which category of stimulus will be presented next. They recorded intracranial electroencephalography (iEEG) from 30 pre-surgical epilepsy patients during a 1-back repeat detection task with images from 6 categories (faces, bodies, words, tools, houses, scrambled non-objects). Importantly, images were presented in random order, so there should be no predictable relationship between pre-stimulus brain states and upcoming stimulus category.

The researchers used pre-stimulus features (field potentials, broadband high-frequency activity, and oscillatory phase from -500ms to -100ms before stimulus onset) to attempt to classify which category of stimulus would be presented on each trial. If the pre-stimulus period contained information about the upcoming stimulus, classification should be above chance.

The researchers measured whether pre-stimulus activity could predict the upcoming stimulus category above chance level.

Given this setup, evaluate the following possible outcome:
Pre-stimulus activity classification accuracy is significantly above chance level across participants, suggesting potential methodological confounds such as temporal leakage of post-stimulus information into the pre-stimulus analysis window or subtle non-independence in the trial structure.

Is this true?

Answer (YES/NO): NO